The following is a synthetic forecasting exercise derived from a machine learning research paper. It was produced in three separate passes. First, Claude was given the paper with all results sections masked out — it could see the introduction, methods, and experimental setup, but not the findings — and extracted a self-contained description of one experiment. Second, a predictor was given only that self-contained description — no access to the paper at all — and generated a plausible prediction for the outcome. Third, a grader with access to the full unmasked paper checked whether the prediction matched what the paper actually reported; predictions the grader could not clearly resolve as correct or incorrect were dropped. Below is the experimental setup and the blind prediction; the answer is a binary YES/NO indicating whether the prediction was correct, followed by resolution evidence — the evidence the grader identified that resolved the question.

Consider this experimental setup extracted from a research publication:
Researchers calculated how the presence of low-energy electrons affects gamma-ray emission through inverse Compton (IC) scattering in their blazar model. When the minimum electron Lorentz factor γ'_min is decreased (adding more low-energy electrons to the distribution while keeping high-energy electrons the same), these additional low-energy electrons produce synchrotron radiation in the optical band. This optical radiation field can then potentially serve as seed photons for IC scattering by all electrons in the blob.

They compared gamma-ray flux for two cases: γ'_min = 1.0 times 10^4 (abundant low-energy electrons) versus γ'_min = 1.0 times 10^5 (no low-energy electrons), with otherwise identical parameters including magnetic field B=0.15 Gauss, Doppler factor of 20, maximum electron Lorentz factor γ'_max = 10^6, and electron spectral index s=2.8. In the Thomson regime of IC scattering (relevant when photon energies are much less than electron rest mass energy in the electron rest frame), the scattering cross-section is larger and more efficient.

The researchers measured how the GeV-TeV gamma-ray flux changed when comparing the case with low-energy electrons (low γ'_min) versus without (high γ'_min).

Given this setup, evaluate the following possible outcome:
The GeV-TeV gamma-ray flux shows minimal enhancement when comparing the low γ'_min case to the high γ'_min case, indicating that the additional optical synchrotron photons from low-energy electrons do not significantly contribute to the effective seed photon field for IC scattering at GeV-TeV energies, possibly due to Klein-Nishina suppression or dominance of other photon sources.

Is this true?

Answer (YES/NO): NO